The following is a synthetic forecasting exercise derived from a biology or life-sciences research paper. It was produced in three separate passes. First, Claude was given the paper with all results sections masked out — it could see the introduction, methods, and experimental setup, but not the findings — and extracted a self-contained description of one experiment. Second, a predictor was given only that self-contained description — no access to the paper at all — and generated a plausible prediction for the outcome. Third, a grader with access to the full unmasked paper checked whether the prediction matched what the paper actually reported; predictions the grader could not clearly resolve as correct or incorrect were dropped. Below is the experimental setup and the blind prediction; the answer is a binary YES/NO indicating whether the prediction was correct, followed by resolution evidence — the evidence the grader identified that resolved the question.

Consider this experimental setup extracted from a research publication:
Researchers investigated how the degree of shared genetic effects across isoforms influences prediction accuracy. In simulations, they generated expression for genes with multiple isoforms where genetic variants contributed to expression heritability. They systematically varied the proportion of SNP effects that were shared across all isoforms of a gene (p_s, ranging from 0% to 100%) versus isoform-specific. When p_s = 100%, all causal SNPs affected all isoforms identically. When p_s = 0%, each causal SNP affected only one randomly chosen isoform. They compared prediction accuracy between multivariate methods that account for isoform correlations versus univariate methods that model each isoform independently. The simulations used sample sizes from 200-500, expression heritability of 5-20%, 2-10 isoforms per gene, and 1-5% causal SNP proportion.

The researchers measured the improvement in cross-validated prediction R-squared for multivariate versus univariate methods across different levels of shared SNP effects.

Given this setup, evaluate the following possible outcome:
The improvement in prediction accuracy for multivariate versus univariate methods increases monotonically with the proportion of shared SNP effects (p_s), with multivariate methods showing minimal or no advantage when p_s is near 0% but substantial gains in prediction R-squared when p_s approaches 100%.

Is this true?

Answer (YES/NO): NO